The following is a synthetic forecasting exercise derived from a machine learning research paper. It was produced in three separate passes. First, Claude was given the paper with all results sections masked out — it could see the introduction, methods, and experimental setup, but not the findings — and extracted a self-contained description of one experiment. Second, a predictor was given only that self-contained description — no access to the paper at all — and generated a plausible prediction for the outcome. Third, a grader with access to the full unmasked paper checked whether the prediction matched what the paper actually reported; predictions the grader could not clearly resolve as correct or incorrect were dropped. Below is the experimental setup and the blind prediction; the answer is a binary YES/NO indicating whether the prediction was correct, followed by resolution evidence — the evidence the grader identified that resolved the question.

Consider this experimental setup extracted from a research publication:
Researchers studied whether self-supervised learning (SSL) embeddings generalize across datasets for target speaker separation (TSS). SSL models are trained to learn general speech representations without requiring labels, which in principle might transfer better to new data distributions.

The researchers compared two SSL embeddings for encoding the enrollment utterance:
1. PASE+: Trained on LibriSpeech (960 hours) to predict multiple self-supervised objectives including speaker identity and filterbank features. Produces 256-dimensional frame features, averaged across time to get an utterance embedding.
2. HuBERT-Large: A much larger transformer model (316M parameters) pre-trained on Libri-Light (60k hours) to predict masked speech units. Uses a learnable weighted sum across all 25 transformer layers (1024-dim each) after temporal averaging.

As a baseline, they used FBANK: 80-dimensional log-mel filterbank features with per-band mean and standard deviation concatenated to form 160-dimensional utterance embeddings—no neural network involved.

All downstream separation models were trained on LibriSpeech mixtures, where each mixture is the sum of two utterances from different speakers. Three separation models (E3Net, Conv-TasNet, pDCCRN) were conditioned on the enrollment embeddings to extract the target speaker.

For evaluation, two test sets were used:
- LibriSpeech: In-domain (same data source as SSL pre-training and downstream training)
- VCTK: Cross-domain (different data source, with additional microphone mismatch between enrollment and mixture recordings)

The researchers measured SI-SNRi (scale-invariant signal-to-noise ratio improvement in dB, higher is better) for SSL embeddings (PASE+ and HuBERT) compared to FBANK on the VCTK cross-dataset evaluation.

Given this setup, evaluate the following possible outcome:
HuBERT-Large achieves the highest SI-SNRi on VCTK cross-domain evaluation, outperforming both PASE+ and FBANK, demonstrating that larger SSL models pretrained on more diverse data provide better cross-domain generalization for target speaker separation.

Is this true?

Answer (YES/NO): NO